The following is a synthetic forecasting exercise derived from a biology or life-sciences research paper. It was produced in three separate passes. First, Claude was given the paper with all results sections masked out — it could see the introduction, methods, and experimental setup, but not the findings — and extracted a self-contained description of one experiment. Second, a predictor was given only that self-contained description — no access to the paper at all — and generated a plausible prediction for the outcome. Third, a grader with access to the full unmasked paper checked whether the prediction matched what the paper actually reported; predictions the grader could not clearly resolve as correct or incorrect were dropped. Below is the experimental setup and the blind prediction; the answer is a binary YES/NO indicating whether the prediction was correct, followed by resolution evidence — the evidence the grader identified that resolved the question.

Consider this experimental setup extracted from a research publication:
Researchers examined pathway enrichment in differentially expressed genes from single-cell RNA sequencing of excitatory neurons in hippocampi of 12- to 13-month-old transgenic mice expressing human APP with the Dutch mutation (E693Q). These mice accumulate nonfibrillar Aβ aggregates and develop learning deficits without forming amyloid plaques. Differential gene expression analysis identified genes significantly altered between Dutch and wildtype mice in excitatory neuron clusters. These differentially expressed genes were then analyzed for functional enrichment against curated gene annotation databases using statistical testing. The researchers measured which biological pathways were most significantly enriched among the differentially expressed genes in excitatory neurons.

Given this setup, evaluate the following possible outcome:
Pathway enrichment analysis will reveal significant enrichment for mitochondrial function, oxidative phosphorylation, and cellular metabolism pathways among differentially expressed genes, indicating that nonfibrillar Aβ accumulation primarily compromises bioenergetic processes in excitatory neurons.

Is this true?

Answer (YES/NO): YES